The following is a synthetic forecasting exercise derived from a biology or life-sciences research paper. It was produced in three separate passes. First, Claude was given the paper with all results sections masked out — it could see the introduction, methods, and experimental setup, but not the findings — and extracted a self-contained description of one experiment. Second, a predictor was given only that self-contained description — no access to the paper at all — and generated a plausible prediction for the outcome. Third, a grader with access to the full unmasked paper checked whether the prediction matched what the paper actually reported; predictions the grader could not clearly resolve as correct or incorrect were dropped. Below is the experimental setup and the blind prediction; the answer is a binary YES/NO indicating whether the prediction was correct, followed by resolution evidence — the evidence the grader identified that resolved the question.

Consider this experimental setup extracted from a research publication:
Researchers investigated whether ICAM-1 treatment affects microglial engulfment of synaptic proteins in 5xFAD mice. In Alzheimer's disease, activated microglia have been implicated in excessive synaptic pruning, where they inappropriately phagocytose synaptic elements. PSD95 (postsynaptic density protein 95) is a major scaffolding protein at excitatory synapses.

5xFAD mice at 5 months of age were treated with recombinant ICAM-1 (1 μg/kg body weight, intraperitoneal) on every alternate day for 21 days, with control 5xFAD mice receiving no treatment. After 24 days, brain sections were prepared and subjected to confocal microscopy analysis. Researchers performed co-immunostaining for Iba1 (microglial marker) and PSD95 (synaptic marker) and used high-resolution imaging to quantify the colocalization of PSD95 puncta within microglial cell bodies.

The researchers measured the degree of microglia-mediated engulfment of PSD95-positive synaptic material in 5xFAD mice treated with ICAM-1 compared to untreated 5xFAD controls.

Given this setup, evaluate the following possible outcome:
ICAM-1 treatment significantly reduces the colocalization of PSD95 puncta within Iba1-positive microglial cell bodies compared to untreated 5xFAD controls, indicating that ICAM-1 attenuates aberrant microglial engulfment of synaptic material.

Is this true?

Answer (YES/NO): YES